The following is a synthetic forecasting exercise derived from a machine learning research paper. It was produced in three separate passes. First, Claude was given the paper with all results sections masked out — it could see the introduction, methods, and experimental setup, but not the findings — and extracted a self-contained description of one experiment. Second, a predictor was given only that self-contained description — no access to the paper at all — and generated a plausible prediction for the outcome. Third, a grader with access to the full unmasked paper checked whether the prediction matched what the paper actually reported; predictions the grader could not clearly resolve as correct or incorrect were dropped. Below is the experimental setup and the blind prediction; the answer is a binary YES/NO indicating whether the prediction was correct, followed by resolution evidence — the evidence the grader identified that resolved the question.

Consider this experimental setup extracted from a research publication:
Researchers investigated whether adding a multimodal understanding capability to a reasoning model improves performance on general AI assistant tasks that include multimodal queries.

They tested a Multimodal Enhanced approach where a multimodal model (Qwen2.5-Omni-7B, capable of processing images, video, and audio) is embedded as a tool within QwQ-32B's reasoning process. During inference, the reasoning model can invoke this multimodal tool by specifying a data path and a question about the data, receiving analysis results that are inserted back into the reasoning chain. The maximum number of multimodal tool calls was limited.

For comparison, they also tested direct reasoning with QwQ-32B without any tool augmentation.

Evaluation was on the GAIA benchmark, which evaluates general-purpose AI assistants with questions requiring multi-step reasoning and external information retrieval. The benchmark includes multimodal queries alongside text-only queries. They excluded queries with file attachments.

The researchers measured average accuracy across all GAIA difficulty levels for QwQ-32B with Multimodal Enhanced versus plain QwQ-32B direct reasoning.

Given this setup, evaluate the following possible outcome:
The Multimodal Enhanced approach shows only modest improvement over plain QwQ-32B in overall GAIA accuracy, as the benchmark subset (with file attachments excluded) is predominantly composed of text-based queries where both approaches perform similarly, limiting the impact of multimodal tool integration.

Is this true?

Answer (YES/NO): NO